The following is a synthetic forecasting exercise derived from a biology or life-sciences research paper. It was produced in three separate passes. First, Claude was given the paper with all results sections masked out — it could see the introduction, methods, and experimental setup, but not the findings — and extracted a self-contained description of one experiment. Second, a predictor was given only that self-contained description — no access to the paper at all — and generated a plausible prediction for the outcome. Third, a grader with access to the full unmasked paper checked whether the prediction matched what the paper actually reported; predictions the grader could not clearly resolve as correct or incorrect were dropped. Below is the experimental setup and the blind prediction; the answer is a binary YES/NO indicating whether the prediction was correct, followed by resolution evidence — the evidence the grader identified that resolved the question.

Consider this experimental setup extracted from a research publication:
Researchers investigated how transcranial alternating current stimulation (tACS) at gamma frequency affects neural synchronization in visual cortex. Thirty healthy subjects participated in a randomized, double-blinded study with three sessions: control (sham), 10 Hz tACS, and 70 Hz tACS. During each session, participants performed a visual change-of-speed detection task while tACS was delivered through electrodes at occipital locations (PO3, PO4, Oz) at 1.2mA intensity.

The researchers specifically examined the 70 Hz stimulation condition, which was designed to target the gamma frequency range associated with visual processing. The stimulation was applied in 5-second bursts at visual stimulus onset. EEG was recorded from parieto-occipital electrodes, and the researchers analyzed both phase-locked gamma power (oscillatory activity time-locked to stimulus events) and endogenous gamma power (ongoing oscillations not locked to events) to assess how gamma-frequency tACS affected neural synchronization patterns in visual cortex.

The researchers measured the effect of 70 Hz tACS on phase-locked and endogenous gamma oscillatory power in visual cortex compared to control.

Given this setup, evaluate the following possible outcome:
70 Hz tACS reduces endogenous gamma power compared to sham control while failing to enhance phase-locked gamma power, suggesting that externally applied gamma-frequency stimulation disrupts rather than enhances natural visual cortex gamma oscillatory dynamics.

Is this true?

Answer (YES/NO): NO